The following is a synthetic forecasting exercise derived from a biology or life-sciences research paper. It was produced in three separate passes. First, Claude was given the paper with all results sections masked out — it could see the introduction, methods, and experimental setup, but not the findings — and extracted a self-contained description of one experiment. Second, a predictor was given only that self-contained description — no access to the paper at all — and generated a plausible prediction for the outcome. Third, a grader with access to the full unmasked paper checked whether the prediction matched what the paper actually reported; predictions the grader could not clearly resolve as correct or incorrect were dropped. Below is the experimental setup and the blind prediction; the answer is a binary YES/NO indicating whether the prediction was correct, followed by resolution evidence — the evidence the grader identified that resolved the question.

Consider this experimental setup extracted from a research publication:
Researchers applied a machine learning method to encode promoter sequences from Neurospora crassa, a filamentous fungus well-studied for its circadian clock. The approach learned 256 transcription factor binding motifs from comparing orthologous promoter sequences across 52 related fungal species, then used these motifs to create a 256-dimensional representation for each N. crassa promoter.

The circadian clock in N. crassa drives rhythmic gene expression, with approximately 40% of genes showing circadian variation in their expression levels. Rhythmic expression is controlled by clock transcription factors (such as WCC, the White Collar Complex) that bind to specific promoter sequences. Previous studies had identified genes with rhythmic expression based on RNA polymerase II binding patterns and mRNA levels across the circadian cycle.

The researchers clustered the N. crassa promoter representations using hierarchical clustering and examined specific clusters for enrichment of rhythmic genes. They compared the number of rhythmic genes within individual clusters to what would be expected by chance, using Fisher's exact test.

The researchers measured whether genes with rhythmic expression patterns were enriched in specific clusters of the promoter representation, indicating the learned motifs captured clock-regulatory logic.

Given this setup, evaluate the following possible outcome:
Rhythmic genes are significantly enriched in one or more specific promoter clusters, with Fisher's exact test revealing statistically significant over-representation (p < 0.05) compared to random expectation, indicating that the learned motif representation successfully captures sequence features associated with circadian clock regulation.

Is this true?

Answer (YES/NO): YES